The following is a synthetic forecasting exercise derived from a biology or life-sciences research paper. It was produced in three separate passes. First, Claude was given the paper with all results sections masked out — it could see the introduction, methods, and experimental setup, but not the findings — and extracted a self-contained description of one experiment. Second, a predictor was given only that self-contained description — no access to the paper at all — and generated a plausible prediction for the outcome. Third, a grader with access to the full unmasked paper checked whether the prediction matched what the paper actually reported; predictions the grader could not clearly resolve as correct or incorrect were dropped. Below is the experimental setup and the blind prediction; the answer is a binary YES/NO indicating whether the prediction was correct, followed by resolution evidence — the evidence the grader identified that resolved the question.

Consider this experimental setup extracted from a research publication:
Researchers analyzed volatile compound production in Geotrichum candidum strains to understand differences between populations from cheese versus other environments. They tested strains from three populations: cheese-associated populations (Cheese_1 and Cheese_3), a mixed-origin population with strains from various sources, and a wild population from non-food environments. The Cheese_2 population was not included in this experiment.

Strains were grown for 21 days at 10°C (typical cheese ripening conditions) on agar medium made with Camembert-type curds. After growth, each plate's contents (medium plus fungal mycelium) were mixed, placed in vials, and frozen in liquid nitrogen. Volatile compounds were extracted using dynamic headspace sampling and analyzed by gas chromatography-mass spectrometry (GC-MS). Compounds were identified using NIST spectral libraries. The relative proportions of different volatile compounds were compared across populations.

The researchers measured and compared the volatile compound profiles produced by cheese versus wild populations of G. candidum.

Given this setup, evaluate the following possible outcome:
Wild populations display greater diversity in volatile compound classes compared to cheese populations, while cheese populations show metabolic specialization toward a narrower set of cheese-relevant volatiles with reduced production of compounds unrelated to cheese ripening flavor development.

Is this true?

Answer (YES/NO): NO